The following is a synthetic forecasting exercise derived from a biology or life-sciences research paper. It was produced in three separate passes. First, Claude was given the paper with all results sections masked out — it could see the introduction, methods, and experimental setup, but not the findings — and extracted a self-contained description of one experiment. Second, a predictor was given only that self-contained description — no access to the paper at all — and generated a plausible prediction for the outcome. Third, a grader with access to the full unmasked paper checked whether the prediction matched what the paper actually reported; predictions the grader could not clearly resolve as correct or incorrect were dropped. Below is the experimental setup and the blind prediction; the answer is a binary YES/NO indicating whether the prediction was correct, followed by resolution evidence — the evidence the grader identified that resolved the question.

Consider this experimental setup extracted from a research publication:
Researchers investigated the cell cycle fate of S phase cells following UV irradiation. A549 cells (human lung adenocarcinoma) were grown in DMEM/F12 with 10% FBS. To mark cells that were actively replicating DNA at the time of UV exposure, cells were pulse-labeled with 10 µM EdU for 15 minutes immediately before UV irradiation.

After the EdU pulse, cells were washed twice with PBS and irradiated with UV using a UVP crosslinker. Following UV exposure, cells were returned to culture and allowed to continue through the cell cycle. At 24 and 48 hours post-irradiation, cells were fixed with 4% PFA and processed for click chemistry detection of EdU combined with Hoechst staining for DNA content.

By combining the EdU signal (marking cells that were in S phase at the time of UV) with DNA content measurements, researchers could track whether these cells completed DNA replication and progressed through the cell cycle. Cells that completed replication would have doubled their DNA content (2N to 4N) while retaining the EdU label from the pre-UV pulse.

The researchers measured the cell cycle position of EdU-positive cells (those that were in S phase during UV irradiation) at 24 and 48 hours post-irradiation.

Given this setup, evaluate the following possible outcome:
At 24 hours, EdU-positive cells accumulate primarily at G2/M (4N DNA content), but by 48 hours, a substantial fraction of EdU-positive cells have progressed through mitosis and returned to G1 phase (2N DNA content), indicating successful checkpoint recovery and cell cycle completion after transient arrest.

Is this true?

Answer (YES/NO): NO